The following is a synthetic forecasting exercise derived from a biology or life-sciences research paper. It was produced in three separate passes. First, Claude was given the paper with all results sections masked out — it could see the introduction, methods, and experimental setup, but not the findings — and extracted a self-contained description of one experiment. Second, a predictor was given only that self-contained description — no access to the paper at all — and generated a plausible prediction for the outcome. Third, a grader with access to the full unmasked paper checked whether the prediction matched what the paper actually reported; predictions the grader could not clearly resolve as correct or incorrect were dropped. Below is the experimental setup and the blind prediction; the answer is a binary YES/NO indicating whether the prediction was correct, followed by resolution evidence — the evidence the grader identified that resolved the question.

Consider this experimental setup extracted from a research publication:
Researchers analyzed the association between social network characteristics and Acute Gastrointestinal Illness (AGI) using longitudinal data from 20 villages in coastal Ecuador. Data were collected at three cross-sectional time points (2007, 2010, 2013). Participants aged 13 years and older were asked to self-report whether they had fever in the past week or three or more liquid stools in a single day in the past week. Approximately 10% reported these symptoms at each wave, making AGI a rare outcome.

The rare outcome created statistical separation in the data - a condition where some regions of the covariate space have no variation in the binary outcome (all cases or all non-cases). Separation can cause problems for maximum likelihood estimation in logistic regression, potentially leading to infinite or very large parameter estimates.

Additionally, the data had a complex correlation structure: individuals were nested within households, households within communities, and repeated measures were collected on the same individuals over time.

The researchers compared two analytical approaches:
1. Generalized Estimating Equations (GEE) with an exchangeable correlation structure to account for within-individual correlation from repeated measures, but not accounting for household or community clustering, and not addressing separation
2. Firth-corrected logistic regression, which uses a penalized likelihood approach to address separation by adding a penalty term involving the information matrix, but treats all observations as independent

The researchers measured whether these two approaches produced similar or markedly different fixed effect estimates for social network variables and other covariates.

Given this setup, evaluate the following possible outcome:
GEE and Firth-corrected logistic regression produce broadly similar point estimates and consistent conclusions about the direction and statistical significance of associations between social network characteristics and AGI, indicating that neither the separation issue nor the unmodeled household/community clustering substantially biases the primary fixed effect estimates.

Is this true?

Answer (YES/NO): NO